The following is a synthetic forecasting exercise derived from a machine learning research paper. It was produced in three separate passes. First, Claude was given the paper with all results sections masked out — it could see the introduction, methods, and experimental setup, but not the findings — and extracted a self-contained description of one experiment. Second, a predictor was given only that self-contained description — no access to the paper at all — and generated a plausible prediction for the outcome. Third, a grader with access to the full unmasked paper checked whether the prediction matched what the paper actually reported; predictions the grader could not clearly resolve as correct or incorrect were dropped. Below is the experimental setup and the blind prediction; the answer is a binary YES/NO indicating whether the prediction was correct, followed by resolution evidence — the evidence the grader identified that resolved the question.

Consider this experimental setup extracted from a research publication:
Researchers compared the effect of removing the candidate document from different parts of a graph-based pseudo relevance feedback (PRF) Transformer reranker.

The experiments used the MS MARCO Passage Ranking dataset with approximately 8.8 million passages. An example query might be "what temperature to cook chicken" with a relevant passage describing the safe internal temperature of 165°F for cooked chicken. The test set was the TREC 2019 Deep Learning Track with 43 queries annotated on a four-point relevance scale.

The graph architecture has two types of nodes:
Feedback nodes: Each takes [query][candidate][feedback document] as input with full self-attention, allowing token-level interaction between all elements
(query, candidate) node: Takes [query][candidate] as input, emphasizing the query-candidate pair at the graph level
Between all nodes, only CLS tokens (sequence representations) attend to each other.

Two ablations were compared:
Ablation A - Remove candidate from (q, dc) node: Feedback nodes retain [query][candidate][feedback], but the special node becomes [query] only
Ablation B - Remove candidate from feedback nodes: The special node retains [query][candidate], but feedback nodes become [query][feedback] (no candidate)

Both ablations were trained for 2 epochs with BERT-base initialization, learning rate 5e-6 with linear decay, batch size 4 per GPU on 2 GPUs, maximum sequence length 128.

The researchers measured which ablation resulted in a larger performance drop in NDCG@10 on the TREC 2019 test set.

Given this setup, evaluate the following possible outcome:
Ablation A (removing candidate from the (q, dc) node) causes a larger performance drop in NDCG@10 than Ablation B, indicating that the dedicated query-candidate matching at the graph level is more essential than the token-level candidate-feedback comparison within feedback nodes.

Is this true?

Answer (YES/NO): NO